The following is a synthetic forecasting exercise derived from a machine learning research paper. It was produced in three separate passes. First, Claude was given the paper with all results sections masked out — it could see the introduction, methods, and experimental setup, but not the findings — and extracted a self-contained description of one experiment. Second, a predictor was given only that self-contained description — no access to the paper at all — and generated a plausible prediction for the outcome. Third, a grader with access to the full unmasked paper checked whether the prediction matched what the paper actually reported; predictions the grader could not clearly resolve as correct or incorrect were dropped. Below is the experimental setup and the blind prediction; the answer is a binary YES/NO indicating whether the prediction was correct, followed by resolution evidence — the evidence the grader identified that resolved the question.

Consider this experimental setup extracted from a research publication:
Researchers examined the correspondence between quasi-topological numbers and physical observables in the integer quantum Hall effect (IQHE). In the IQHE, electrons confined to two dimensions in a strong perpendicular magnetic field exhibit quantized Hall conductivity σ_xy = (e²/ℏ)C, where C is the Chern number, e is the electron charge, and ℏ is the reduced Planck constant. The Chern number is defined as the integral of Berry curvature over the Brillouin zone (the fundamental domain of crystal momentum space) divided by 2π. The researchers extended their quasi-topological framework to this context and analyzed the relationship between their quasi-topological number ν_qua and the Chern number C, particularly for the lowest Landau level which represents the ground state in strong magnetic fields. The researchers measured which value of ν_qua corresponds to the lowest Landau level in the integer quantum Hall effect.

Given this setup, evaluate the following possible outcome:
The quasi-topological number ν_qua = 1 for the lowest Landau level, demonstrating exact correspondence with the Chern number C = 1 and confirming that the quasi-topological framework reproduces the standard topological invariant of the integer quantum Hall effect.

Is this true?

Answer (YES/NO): YES